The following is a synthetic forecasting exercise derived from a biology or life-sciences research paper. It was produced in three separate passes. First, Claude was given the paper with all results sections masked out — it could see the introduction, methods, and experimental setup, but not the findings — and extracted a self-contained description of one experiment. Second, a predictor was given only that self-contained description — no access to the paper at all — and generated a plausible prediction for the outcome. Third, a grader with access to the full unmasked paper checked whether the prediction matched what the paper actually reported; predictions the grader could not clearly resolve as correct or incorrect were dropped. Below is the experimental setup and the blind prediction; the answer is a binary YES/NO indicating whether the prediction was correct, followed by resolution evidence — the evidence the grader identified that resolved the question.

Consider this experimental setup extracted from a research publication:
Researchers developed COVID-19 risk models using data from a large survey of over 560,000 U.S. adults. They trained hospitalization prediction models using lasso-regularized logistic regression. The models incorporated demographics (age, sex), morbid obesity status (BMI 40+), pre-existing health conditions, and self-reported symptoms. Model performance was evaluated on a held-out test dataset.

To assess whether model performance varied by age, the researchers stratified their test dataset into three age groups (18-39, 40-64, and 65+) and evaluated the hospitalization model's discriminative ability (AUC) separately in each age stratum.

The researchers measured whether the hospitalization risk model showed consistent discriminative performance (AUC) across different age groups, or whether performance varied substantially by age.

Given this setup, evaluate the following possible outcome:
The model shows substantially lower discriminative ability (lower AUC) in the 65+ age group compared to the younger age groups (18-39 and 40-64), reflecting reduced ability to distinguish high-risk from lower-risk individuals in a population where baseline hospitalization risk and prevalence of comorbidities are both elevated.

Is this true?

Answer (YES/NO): NO